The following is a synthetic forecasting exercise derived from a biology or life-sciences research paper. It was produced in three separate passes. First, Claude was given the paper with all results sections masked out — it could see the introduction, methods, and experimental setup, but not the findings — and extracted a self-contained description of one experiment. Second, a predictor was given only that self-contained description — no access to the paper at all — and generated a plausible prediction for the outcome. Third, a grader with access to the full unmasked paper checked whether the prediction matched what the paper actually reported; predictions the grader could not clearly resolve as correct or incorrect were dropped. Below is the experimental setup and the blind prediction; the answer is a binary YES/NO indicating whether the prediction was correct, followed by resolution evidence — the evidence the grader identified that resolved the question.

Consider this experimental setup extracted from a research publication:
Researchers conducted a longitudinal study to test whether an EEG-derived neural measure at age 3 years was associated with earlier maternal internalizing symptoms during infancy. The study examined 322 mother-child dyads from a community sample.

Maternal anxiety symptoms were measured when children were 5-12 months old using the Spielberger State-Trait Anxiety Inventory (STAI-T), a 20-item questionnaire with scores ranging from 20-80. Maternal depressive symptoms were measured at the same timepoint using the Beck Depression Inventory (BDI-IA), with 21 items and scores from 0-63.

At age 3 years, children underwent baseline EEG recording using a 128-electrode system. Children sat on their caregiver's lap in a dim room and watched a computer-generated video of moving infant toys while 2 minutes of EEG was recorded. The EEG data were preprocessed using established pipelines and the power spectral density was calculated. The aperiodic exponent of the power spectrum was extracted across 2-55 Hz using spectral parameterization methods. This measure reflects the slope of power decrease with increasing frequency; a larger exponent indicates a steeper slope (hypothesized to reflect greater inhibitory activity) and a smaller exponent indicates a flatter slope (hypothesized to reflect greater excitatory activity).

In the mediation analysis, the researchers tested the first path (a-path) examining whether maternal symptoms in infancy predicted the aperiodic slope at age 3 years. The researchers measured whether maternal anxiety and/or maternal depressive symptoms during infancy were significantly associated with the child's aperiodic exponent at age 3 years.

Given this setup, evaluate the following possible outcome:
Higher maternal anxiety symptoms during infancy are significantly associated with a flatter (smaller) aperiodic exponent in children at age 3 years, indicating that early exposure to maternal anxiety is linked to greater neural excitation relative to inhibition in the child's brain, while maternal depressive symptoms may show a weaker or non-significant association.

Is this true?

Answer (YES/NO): NO